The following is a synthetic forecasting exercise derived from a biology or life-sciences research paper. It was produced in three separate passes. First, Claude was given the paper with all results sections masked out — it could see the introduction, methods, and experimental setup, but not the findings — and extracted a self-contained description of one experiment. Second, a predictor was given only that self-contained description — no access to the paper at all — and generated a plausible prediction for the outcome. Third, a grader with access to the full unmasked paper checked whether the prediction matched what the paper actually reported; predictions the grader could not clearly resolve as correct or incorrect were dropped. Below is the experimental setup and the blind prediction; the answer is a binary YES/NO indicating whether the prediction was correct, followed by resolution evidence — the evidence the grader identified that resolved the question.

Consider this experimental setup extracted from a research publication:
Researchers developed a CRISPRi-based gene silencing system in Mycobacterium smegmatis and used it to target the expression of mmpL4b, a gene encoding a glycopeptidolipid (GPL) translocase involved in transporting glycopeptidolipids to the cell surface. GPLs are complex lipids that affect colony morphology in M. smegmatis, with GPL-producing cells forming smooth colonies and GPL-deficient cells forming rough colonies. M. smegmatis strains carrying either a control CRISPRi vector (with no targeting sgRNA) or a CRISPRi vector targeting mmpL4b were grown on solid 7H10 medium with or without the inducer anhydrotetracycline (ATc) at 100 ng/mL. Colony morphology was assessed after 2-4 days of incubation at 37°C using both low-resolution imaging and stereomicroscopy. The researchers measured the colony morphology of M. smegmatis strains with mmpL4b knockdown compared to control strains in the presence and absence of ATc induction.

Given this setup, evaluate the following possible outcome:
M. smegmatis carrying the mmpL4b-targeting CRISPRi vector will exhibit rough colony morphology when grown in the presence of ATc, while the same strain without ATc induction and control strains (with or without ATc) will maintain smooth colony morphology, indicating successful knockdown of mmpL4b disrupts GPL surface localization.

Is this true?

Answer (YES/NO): YES